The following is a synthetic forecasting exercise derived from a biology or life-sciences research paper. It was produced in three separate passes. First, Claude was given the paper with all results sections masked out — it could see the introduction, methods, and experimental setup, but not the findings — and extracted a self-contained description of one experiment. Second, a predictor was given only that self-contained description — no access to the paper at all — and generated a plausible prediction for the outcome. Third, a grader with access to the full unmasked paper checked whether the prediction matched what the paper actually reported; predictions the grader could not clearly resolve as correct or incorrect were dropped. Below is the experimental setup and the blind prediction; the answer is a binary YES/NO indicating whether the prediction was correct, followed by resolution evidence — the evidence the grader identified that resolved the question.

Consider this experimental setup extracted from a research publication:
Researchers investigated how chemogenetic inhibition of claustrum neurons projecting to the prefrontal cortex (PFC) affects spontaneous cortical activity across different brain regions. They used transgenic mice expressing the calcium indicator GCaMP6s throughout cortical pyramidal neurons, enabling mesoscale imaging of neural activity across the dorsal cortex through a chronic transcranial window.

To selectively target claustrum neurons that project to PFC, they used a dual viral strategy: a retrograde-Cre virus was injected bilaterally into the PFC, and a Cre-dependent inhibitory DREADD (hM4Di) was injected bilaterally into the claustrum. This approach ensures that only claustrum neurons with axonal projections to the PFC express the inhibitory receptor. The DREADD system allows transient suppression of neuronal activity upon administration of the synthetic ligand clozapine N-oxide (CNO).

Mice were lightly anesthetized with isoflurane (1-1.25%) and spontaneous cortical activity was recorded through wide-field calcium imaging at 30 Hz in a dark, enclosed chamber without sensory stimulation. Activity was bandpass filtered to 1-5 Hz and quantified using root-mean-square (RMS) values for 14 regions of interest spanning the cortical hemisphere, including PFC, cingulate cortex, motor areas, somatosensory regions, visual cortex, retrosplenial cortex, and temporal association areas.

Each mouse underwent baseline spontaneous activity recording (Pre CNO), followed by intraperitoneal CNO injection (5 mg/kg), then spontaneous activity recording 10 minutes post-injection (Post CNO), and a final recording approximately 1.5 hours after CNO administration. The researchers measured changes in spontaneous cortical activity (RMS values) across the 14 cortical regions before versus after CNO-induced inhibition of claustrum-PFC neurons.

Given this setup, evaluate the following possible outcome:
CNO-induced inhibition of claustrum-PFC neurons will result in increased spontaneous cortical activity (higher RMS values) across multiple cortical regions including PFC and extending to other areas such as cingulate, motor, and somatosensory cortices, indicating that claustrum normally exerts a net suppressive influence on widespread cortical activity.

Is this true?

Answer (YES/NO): NO